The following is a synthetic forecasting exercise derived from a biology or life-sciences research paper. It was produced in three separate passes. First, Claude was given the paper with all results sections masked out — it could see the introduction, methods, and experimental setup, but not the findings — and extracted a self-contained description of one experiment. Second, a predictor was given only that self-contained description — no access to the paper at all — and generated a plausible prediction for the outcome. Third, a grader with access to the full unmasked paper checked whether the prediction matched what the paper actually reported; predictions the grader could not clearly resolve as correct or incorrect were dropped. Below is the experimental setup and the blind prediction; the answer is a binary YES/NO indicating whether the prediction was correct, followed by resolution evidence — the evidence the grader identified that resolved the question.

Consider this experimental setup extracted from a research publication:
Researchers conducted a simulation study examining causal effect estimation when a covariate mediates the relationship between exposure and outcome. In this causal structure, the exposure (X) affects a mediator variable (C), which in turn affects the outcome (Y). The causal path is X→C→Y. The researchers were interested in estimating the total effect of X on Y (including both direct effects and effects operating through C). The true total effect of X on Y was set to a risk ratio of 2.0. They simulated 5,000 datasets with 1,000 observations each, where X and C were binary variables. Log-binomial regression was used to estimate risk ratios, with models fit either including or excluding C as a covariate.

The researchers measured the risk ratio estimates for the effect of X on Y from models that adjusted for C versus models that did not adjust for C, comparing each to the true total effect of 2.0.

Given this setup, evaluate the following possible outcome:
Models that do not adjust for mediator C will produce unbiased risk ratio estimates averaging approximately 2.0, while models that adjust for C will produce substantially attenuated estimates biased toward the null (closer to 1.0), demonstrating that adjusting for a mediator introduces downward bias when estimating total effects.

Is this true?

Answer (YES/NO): YES